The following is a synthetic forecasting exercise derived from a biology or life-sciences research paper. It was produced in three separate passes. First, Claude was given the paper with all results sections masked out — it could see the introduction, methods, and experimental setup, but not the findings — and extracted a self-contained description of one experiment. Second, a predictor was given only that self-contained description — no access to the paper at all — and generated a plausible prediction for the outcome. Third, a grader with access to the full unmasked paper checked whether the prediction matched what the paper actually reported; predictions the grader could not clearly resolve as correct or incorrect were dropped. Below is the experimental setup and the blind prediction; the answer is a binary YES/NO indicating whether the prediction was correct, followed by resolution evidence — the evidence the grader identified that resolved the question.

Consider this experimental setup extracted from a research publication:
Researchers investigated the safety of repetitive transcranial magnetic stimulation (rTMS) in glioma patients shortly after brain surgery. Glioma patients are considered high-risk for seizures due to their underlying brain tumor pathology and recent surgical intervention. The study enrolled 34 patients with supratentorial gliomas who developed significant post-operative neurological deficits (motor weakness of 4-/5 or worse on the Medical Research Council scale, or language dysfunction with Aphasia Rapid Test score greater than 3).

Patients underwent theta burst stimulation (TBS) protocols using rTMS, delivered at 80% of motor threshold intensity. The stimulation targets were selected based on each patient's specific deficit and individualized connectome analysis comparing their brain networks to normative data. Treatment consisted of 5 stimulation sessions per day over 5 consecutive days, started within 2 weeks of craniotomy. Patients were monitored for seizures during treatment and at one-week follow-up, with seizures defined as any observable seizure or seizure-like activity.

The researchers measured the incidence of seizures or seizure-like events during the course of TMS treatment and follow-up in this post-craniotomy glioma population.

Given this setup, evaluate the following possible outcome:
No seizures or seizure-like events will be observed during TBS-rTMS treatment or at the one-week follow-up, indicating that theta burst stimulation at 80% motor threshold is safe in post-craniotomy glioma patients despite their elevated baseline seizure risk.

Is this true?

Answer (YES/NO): YES